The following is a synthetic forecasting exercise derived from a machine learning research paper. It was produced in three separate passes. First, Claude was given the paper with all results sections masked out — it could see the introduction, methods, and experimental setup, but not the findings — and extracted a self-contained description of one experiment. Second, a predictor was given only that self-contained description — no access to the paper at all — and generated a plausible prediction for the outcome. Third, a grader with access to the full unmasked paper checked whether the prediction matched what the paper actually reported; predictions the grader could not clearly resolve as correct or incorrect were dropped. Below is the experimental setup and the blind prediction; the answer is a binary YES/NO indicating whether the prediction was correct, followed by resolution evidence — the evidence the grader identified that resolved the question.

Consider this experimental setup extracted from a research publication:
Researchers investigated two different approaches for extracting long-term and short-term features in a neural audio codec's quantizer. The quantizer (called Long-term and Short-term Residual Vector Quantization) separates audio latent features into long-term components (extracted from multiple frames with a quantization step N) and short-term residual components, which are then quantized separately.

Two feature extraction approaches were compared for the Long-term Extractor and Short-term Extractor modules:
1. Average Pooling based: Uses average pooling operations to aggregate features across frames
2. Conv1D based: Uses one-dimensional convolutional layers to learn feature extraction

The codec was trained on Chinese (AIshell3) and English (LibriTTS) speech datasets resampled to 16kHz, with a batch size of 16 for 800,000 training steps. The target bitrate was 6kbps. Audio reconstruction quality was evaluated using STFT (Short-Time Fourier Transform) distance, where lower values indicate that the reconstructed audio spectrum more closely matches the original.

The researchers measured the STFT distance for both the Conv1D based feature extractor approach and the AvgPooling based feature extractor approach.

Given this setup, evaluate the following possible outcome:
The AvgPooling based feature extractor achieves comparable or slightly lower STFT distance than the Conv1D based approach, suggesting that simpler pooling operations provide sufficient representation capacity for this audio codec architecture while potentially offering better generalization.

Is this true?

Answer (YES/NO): NO